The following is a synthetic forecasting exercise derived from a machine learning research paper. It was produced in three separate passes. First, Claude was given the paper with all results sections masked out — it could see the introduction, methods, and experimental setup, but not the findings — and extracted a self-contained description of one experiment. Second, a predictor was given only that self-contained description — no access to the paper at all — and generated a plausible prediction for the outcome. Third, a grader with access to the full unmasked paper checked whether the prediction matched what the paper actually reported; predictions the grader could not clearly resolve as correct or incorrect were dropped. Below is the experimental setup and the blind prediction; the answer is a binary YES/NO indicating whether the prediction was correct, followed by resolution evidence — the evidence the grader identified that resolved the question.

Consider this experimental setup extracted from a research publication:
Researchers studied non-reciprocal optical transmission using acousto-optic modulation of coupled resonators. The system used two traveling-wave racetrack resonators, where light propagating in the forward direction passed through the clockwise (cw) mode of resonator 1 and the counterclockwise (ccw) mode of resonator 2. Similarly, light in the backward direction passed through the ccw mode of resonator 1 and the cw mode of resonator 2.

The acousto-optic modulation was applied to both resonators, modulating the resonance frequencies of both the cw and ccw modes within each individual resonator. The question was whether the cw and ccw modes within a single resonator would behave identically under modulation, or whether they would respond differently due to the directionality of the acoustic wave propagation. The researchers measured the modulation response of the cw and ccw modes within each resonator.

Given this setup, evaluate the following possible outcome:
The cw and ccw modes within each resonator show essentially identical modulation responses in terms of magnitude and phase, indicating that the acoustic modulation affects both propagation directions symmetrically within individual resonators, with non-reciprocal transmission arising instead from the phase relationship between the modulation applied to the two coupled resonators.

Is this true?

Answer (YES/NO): YES